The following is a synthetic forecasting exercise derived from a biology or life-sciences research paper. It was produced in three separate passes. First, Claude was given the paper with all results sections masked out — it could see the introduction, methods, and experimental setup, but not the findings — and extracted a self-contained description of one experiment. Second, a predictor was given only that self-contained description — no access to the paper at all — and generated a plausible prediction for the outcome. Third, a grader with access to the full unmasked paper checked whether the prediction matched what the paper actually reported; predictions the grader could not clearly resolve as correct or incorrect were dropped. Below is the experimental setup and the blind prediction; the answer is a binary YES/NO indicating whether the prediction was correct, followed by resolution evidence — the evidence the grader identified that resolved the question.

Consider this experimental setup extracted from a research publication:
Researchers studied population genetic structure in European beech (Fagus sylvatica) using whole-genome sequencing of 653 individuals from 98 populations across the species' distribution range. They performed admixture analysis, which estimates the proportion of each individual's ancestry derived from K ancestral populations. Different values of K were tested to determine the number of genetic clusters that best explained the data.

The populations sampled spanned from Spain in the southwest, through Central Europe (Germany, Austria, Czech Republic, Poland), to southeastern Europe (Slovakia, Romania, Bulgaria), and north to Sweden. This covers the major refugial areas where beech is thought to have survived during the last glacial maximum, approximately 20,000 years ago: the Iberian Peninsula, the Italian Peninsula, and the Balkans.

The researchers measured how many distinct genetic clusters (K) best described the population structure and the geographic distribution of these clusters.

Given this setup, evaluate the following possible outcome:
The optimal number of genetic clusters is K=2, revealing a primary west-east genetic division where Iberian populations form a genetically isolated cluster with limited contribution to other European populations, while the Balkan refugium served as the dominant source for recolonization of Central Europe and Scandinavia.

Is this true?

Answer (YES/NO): NO